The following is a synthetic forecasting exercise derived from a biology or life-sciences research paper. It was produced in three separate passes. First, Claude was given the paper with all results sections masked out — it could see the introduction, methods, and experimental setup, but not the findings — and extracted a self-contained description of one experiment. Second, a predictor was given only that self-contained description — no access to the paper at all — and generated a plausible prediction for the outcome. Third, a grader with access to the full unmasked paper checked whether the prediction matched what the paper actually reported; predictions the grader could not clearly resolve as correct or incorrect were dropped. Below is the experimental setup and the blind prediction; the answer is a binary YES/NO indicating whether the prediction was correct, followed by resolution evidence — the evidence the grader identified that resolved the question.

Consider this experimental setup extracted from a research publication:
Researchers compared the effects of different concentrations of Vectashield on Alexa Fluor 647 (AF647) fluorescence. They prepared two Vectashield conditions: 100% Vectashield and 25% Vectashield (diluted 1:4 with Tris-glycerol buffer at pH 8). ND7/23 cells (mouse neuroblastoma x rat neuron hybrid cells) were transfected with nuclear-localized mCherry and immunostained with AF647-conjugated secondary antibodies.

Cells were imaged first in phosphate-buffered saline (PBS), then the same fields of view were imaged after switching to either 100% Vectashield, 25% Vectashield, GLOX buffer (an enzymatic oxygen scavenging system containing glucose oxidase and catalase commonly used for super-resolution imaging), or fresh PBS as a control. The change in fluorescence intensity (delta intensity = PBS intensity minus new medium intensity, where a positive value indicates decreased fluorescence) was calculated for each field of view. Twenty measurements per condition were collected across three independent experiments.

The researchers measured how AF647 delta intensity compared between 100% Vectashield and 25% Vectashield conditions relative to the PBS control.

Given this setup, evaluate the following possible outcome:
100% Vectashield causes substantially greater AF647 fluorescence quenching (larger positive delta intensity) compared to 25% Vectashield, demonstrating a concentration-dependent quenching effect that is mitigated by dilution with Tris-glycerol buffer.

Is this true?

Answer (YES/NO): YES